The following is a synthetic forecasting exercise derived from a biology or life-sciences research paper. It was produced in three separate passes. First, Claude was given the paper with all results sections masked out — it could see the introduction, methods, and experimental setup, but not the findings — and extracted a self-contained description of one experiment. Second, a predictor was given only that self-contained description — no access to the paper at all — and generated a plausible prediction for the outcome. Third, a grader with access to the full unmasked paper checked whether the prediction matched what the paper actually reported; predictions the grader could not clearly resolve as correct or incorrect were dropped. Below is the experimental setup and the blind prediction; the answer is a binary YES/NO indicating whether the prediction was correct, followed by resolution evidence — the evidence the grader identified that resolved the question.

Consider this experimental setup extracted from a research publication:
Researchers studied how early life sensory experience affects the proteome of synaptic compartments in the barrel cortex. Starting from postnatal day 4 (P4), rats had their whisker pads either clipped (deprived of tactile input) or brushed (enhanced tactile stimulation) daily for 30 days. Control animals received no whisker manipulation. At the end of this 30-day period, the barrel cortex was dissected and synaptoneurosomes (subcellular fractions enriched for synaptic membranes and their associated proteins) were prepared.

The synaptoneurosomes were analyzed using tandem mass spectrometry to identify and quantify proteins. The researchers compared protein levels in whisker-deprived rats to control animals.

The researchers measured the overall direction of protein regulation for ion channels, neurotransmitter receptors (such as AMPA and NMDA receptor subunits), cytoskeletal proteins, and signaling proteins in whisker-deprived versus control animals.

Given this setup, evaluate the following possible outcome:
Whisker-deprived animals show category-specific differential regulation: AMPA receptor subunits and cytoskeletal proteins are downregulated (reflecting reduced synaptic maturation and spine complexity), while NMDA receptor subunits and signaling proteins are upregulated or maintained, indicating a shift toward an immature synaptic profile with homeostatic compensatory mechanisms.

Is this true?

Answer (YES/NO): NO